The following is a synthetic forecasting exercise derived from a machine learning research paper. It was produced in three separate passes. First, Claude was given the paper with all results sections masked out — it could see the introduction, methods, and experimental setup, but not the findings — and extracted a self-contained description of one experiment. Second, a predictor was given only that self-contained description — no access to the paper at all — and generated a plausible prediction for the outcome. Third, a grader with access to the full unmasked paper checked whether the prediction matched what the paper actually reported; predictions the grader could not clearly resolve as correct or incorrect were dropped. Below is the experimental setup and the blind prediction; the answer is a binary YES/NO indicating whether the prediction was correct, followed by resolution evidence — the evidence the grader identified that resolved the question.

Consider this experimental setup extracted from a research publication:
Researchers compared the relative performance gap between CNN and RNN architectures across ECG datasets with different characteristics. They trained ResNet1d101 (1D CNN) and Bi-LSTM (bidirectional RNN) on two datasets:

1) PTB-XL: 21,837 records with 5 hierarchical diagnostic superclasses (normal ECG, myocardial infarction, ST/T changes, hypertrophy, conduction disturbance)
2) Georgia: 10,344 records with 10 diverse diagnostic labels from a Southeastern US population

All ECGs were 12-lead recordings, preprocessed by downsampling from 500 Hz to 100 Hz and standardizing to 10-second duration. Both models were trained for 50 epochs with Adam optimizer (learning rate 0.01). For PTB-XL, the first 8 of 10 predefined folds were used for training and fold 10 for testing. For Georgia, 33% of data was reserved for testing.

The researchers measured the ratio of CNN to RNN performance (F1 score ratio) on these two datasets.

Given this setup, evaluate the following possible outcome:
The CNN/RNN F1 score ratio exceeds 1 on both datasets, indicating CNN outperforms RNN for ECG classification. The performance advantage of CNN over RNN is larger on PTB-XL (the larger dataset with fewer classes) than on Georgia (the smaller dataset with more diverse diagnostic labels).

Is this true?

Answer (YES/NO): NO